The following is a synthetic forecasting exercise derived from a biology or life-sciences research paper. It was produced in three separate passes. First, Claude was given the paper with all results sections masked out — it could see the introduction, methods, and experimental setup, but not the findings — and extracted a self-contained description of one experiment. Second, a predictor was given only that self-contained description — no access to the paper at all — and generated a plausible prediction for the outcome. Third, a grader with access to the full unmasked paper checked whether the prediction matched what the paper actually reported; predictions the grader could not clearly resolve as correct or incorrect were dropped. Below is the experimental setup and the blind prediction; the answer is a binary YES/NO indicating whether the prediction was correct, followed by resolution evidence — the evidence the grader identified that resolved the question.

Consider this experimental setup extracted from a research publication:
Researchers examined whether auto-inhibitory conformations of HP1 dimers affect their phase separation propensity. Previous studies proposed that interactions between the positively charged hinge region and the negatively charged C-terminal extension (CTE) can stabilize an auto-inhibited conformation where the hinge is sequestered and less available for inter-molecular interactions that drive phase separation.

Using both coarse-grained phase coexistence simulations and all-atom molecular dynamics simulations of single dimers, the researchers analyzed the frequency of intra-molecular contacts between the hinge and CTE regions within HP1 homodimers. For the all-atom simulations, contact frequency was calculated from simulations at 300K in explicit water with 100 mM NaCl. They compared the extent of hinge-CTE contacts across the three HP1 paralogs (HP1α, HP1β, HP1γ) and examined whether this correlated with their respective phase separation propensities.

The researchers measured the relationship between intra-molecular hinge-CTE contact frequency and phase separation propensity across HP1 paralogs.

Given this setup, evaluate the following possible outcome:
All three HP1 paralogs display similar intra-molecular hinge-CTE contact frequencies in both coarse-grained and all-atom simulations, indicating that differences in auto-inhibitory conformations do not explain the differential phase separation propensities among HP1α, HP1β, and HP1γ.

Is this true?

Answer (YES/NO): NO